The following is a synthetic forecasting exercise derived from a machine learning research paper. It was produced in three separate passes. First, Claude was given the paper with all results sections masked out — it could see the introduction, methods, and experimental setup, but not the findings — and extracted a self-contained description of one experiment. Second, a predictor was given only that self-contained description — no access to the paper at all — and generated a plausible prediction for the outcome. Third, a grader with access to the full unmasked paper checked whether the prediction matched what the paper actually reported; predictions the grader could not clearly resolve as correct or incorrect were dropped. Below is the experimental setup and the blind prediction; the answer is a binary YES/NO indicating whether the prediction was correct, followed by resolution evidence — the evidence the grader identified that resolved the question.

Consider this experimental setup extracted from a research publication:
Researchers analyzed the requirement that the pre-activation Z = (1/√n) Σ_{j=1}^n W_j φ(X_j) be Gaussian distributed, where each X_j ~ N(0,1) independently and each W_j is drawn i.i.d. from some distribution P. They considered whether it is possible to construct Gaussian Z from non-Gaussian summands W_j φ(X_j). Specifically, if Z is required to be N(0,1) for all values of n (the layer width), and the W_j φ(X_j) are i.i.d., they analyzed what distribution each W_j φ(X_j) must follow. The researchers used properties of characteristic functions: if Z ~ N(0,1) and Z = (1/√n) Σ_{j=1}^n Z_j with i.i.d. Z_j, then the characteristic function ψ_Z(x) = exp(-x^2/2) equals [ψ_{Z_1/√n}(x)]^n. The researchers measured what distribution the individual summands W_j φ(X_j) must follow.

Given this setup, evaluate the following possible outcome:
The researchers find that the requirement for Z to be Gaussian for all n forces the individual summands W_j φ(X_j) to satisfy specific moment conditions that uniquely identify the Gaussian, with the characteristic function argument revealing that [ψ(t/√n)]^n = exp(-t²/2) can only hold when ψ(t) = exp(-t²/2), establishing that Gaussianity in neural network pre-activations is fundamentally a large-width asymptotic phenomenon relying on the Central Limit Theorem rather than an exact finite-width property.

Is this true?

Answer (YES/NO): NO